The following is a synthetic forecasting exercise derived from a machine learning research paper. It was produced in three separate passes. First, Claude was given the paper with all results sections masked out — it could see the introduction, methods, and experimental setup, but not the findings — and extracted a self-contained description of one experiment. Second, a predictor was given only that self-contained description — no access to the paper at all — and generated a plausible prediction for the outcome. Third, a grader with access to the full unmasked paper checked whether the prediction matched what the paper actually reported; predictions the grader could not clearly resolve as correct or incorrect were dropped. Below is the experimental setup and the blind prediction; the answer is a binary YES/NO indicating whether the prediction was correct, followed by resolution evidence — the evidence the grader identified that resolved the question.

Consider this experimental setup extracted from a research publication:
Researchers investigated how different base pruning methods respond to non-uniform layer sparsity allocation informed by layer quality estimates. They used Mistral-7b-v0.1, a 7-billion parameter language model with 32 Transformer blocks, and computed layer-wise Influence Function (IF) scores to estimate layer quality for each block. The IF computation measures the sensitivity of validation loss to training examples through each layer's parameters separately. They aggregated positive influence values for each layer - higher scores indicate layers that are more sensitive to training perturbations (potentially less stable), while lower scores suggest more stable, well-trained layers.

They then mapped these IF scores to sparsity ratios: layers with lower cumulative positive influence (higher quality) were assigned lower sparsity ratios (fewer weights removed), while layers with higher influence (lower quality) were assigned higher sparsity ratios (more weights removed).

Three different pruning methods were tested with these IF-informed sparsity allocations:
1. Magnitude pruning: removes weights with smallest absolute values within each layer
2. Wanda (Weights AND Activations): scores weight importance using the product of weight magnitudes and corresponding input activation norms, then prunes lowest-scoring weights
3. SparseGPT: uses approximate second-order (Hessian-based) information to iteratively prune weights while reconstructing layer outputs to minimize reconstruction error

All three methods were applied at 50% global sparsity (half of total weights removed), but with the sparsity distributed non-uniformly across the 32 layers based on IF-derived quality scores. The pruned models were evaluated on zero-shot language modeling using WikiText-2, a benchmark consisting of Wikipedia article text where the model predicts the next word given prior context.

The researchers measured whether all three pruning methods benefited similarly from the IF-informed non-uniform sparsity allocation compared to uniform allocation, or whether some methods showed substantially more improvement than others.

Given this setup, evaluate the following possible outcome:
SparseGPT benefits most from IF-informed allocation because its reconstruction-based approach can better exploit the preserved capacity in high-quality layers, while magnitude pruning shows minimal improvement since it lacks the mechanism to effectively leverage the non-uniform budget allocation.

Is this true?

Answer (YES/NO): NO